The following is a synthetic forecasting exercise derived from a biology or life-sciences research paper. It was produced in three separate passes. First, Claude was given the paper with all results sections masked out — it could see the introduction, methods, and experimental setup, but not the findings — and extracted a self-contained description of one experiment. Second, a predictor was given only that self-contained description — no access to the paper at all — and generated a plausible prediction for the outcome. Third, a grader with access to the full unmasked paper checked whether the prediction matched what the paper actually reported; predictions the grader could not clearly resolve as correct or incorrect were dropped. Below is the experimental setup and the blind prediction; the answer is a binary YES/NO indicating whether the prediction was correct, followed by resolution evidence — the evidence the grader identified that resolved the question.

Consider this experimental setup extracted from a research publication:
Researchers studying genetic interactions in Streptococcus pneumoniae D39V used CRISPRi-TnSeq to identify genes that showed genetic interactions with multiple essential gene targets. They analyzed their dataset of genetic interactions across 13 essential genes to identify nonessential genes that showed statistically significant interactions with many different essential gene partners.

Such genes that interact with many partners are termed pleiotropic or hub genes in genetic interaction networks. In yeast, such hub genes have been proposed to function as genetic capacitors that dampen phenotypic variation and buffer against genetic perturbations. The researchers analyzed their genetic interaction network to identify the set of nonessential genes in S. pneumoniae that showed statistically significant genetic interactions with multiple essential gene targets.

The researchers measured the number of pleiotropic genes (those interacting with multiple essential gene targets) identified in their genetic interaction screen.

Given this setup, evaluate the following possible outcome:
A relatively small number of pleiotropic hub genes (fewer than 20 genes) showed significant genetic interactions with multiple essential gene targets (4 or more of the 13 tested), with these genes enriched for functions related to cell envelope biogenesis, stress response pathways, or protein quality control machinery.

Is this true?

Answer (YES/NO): NO